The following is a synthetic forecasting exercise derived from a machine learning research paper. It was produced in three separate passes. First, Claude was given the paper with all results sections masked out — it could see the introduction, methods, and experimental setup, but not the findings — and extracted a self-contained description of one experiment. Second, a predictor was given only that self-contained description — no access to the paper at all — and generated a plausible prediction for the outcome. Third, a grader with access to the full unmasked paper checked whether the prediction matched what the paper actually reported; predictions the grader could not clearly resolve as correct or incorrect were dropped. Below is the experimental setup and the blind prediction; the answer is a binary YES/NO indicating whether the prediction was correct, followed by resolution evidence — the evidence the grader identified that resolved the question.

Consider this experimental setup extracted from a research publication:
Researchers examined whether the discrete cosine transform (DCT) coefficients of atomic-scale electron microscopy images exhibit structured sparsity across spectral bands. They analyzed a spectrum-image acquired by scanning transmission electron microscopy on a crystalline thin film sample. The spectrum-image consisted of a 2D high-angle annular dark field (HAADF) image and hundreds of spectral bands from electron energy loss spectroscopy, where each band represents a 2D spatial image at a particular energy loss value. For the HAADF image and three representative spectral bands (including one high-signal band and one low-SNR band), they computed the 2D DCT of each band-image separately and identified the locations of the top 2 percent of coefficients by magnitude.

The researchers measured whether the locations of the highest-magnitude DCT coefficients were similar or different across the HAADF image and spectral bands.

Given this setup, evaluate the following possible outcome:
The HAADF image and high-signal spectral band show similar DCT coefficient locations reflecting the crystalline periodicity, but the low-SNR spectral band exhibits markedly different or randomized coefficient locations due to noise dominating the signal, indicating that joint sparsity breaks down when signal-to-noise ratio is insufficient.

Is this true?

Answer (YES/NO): NO